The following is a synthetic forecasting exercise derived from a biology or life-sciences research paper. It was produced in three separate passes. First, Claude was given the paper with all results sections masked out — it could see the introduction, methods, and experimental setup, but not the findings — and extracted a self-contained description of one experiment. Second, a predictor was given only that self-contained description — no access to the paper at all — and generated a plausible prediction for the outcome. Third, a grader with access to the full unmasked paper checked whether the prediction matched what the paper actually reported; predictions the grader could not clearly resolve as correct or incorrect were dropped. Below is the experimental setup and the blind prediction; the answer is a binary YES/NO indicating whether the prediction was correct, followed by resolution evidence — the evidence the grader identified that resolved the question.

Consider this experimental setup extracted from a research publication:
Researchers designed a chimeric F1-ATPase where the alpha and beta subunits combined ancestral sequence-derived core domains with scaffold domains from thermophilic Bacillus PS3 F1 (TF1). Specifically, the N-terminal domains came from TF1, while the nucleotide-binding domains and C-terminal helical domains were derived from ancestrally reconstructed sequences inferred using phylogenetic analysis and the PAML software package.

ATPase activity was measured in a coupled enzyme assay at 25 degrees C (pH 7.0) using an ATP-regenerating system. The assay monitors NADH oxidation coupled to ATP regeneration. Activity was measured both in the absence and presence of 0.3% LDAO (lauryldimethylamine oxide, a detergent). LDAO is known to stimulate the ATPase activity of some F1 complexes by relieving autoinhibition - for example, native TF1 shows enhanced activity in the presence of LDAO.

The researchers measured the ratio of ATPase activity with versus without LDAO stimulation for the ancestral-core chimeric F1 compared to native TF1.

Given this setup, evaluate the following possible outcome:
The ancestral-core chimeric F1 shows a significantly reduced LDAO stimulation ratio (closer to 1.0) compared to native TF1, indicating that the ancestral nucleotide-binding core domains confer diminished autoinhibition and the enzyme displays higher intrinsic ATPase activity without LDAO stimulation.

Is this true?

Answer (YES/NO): YES